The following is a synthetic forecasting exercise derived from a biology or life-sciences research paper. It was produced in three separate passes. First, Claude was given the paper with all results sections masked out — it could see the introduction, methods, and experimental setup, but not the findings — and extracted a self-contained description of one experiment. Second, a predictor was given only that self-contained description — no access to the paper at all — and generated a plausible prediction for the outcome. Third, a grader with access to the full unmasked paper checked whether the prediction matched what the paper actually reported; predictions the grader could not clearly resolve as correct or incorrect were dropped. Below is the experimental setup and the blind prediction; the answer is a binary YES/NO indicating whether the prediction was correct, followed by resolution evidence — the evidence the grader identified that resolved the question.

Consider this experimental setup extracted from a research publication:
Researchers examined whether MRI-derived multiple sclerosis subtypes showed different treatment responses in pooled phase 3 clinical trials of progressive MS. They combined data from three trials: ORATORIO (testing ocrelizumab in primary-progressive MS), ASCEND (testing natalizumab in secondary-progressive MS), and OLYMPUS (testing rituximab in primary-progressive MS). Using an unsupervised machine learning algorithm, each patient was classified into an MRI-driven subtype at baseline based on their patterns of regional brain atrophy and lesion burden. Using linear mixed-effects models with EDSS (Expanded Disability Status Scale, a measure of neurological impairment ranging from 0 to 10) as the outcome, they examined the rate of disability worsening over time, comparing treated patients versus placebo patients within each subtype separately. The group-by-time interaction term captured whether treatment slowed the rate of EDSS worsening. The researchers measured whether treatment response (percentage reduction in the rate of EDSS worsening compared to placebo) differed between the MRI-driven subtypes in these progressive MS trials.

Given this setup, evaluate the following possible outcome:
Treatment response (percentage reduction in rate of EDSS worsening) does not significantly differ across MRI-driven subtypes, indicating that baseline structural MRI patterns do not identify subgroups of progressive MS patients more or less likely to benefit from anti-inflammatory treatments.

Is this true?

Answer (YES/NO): NO